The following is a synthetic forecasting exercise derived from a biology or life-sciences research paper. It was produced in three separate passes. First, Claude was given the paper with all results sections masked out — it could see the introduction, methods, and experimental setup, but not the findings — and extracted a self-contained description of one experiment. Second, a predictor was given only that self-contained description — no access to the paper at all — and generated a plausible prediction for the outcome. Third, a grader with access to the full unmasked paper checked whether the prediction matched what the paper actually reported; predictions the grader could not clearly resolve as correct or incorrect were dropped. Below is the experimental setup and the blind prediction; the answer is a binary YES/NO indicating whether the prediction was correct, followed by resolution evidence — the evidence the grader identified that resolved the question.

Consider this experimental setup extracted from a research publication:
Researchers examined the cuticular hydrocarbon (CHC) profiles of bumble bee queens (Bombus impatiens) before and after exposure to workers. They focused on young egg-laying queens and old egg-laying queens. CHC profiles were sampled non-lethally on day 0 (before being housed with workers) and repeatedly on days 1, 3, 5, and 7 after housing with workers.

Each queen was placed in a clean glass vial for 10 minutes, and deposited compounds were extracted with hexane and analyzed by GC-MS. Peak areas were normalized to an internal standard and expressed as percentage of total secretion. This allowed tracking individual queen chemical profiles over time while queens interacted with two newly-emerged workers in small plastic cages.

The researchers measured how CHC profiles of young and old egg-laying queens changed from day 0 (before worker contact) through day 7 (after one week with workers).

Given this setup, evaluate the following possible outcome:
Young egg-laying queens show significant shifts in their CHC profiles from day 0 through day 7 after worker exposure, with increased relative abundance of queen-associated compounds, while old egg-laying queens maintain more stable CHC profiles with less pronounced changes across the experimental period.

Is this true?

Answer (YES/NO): NO